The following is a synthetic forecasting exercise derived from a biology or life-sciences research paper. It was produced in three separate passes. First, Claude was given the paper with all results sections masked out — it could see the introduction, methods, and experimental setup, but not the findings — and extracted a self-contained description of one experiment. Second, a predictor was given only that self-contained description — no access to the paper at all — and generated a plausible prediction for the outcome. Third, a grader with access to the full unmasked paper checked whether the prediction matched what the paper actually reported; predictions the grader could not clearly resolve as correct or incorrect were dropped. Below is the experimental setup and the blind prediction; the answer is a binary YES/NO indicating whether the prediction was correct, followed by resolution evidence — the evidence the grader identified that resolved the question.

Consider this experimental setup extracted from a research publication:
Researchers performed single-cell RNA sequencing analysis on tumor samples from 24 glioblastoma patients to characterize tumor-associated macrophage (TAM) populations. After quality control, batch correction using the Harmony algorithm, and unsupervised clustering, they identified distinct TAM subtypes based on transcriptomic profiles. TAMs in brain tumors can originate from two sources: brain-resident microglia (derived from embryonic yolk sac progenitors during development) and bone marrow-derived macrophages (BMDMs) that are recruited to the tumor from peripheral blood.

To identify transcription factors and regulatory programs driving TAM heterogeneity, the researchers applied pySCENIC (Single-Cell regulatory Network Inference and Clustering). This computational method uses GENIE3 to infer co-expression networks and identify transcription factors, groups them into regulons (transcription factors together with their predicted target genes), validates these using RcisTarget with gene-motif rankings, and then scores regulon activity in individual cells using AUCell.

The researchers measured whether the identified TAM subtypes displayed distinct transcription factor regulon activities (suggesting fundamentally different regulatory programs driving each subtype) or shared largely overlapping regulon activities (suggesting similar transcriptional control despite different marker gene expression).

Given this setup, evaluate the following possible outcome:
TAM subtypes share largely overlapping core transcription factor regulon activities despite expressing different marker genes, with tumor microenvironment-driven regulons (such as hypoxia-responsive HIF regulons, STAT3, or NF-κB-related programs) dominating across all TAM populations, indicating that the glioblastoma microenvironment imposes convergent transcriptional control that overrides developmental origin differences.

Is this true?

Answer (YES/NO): NO